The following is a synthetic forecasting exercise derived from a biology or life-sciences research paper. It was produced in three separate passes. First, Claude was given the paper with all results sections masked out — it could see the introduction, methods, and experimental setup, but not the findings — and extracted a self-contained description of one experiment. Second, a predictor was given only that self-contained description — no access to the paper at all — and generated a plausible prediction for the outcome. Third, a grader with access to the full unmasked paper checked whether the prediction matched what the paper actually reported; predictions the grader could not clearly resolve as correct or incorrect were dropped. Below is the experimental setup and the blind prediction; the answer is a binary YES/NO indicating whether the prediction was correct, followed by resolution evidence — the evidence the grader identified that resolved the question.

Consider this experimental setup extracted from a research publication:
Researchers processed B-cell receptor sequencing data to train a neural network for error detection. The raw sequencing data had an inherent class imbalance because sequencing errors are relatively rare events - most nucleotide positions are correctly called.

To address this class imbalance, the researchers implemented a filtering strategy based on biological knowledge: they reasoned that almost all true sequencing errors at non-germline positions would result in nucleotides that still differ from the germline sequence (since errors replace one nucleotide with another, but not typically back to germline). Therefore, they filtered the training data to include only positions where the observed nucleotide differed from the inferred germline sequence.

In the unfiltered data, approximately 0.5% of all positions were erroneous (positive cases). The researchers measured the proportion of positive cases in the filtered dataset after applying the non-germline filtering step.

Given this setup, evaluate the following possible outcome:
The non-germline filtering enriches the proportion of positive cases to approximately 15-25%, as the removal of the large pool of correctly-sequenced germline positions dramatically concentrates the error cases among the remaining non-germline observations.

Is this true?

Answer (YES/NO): NO